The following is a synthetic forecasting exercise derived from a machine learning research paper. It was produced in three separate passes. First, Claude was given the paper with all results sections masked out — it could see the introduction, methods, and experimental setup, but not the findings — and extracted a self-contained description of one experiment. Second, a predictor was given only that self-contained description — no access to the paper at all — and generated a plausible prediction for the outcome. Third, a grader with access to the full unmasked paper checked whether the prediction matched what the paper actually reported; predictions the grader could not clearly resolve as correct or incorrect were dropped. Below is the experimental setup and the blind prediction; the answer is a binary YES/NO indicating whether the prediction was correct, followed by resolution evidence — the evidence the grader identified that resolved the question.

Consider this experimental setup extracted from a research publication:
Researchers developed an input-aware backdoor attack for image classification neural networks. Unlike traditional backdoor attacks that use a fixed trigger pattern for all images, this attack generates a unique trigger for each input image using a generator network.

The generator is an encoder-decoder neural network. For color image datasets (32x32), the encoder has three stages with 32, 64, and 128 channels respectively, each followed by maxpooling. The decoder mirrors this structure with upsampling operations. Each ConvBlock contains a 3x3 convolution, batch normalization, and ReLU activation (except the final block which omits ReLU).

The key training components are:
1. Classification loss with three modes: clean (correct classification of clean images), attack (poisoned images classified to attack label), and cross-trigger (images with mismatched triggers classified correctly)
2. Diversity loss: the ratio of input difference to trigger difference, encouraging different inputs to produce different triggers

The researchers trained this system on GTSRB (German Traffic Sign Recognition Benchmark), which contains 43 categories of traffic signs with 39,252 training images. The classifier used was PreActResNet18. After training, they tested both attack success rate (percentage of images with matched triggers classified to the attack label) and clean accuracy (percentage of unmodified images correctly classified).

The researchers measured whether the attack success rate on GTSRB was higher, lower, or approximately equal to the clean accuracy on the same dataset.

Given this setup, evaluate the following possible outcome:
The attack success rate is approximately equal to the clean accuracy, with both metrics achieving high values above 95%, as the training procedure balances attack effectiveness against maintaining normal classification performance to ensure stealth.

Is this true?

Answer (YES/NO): YES